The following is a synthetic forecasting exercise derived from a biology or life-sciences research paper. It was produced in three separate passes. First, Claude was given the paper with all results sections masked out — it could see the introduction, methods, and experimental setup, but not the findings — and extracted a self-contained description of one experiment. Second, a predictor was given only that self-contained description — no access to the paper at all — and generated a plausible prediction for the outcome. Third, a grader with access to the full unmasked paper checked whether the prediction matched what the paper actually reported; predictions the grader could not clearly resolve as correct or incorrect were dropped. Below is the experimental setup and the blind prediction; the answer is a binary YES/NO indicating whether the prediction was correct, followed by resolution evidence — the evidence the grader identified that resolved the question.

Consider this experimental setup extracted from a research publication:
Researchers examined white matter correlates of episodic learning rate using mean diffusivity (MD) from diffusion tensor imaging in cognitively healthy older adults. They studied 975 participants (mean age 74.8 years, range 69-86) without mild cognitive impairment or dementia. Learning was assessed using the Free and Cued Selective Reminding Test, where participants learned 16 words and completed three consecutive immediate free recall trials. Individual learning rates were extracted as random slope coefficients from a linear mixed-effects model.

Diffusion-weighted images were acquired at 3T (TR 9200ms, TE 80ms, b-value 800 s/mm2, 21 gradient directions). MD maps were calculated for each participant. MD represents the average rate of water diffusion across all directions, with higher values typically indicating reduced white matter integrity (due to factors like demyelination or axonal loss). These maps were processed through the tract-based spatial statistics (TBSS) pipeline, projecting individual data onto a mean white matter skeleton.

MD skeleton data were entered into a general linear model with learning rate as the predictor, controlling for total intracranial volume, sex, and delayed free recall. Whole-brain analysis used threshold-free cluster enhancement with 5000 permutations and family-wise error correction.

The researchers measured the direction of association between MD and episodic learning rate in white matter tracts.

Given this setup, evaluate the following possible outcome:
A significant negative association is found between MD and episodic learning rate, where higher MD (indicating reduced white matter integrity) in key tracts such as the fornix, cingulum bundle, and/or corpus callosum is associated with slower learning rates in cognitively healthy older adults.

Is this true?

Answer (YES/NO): YES